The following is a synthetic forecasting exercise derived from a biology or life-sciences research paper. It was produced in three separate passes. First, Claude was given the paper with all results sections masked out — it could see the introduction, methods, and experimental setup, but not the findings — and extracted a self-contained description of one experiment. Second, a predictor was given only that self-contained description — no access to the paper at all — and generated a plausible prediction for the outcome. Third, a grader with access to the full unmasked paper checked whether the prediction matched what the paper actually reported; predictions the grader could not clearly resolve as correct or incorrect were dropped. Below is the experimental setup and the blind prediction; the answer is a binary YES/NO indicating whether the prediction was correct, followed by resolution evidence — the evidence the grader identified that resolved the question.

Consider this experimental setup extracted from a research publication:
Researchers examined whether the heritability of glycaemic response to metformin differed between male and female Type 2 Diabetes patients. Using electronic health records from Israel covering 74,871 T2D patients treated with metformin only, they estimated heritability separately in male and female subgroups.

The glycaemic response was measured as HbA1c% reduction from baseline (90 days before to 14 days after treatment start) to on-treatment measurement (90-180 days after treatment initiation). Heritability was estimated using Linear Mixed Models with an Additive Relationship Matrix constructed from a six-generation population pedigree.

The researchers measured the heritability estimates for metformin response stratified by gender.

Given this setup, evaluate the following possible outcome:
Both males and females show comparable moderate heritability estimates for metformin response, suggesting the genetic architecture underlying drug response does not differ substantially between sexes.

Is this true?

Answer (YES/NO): YES